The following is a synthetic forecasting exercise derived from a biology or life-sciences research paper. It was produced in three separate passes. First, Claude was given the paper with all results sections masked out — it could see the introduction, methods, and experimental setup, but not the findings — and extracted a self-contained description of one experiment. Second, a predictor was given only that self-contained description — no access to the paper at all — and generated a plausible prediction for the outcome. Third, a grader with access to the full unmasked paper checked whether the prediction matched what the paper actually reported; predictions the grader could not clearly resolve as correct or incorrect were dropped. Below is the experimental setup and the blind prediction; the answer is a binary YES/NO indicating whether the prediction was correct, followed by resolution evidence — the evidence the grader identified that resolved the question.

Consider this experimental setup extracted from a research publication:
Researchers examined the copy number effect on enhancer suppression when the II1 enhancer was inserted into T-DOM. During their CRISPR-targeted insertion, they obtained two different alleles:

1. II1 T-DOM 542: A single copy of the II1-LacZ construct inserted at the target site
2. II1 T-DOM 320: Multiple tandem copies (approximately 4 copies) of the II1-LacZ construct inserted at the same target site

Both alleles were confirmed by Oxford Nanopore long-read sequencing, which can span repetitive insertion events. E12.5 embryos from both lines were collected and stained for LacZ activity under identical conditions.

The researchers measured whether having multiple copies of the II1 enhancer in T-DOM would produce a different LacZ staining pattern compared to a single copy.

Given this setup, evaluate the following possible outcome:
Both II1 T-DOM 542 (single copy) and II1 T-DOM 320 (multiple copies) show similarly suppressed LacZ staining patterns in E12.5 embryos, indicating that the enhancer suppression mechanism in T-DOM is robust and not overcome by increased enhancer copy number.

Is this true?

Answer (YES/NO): NO